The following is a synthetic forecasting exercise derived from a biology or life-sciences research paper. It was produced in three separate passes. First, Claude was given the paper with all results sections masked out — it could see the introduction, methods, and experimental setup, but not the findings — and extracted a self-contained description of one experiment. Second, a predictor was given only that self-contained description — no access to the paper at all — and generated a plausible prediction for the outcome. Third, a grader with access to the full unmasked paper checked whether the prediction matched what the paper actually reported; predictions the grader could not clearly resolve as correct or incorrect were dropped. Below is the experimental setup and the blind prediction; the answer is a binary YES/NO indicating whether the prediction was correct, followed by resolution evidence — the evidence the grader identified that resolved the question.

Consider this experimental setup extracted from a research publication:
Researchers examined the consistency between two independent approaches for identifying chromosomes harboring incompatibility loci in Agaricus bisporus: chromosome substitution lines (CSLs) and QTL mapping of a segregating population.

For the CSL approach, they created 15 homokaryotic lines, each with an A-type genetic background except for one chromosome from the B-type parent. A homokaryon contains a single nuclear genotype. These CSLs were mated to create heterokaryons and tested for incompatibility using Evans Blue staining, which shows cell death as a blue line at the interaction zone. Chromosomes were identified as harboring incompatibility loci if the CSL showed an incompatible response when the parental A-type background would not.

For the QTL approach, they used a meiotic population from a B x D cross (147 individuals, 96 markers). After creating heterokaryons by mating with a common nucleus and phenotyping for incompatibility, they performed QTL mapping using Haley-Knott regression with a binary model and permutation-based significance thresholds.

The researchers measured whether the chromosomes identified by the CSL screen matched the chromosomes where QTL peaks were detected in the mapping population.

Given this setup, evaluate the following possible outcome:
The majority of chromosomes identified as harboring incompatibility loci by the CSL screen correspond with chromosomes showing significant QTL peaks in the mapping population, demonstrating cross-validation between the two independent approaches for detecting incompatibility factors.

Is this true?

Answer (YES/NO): YES